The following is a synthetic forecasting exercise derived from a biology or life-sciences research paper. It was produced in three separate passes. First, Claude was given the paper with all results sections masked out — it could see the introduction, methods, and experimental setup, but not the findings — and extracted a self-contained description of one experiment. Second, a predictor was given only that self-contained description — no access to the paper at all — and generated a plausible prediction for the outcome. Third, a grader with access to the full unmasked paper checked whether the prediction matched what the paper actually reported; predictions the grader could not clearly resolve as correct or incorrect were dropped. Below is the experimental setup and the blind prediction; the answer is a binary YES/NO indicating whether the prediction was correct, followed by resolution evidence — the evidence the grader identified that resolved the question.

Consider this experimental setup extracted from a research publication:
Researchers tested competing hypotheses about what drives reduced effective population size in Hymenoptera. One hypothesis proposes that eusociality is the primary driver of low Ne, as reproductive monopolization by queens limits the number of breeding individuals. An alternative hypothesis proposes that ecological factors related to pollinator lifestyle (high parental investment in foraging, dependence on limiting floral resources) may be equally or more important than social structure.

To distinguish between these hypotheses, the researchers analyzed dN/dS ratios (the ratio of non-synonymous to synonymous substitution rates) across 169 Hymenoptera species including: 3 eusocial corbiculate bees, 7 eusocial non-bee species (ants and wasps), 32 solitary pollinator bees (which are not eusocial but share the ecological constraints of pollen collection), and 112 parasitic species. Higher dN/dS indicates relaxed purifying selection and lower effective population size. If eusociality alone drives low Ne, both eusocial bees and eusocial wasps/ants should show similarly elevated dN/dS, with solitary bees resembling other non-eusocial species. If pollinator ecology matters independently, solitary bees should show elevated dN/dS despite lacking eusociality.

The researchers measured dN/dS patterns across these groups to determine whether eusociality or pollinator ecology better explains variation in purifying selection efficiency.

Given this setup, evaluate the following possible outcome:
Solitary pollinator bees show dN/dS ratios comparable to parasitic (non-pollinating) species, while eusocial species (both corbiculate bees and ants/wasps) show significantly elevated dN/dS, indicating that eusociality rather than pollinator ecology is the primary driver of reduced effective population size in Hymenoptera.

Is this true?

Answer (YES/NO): NO